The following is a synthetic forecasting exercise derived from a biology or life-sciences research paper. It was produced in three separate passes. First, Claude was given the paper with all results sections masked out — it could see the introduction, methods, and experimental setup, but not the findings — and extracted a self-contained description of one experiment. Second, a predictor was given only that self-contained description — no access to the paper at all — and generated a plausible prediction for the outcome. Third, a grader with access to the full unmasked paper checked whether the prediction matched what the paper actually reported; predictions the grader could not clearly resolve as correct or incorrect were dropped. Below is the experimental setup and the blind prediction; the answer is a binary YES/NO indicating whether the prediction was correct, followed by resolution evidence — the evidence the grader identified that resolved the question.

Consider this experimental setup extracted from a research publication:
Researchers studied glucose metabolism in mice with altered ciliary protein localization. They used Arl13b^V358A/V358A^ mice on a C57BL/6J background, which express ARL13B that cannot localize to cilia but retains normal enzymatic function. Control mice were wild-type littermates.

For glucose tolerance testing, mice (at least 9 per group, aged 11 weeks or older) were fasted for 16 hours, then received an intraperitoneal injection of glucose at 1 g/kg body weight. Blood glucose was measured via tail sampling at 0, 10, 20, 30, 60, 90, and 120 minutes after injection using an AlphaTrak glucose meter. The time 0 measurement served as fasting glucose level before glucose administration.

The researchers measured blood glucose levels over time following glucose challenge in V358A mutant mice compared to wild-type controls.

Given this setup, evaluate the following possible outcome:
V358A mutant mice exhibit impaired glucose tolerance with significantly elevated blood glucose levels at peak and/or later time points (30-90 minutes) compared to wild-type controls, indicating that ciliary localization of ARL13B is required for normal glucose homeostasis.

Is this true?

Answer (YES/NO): NO